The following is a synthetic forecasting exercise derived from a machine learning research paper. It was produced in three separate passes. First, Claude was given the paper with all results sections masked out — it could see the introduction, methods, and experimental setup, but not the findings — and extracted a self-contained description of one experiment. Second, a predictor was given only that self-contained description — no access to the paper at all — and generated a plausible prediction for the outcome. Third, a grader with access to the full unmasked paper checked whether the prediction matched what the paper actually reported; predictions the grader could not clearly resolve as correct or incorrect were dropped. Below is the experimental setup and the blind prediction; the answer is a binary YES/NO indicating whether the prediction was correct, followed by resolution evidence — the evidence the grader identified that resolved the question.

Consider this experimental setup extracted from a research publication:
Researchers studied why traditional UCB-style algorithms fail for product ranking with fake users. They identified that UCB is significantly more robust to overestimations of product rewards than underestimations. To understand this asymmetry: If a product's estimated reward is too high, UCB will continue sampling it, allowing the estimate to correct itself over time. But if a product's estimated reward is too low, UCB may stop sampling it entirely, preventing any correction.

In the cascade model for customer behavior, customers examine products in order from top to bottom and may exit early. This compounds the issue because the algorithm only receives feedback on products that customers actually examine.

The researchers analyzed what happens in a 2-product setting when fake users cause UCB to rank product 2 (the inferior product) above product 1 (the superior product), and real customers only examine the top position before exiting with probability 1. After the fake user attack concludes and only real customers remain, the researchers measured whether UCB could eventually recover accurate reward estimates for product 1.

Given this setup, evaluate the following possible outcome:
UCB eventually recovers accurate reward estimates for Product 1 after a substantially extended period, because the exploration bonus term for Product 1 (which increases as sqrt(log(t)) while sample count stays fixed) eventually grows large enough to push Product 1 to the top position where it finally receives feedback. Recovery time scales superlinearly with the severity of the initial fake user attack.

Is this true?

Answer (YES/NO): NO